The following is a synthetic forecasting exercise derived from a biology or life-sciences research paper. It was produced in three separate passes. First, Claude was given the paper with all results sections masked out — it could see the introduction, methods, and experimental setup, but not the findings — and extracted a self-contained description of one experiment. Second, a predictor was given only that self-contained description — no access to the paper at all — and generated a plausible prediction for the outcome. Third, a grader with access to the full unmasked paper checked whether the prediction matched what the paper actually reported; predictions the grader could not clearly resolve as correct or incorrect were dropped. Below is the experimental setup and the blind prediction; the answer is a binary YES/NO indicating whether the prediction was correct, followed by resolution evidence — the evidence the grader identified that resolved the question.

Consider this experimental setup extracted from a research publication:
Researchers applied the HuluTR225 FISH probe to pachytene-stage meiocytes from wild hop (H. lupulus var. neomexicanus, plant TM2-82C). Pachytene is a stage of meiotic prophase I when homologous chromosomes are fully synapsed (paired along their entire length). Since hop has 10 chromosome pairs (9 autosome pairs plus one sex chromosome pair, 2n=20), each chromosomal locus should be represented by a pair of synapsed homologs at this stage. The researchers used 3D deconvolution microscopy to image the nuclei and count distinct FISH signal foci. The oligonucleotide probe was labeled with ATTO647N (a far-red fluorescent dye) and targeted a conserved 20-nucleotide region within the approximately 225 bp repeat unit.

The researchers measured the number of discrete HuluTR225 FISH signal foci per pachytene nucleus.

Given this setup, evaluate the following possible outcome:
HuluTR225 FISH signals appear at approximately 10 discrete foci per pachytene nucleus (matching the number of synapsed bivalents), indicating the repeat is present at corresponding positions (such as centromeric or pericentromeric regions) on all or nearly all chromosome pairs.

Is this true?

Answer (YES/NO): YES